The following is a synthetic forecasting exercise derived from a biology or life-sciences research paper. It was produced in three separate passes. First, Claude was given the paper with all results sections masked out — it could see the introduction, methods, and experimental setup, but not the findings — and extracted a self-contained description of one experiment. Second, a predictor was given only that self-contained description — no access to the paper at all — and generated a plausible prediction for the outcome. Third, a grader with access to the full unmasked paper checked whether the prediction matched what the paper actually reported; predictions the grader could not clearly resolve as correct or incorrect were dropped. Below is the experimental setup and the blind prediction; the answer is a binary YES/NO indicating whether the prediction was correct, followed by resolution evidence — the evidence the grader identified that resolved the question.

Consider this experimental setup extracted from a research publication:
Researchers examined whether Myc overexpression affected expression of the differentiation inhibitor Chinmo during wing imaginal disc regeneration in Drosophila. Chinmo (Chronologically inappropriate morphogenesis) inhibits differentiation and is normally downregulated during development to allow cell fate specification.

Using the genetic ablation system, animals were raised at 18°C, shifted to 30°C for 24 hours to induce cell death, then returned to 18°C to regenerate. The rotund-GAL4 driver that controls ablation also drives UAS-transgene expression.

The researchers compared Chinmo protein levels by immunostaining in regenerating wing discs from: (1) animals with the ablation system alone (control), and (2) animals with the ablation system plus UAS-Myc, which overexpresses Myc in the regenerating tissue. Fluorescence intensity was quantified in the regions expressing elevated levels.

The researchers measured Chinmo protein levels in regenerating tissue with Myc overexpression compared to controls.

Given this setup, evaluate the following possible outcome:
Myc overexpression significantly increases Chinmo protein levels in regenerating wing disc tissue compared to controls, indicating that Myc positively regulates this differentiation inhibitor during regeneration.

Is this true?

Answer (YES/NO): YES